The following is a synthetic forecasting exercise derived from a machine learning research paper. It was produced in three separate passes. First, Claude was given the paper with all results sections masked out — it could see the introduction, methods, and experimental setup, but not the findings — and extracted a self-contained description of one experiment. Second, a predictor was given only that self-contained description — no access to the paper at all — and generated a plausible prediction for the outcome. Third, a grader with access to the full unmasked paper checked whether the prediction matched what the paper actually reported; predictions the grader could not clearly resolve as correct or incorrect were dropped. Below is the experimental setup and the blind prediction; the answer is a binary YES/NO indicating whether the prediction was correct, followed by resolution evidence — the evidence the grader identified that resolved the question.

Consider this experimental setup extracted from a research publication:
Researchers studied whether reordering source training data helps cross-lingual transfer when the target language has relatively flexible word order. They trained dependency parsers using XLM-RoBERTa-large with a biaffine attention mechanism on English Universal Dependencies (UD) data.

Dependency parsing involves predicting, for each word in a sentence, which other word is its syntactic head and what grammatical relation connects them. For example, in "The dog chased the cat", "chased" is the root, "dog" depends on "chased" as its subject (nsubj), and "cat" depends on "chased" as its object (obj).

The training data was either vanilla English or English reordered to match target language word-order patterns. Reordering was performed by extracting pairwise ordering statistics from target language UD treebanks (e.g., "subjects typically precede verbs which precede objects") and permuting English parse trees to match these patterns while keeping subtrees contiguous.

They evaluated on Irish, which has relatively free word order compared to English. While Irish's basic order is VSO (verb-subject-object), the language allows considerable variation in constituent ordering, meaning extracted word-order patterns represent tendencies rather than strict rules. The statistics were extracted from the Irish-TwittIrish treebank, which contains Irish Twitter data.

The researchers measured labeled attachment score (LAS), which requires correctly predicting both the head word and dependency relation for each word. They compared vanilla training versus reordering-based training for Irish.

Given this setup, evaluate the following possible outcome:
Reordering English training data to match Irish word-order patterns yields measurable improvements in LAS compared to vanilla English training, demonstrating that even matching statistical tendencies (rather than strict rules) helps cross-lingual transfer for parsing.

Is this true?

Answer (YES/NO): NO